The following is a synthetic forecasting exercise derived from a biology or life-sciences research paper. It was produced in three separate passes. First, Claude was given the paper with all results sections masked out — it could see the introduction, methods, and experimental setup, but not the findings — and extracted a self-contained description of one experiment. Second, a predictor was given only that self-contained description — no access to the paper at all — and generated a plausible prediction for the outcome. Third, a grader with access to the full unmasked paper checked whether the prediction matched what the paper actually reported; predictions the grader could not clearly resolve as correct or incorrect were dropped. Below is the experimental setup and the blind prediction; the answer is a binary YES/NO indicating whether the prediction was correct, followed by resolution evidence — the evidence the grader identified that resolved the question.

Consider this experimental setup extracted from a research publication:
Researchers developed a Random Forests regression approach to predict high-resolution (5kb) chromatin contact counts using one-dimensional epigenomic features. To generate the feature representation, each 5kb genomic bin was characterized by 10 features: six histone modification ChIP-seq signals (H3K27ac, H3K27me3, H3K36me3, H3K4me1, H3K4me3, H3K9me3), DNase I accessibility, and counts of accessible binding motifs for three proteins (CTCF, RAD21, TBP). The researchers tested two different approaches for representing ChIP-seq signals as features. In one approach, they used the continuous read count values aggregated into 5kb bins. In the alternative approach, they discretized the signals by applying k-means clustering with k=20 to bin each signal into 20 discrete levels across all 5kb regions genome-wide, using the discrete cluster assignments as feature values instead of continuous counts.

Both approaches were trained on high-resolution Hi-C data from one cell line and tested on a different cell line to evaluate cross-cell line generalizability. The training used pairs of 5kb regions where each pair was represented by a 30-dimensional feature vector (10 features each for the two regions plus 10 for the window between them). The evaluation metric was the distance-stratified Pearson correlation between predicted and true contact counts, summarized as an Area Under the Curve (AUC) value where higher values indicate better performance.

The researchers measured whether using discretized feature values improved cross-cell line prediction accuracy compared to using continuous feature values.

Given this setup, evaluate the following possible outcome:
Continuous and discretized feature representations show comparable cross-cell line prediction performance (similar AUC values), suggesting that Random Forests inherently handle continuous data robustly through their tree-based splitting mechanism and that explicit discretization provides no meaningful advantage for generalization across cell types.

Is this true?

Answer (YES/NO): NO